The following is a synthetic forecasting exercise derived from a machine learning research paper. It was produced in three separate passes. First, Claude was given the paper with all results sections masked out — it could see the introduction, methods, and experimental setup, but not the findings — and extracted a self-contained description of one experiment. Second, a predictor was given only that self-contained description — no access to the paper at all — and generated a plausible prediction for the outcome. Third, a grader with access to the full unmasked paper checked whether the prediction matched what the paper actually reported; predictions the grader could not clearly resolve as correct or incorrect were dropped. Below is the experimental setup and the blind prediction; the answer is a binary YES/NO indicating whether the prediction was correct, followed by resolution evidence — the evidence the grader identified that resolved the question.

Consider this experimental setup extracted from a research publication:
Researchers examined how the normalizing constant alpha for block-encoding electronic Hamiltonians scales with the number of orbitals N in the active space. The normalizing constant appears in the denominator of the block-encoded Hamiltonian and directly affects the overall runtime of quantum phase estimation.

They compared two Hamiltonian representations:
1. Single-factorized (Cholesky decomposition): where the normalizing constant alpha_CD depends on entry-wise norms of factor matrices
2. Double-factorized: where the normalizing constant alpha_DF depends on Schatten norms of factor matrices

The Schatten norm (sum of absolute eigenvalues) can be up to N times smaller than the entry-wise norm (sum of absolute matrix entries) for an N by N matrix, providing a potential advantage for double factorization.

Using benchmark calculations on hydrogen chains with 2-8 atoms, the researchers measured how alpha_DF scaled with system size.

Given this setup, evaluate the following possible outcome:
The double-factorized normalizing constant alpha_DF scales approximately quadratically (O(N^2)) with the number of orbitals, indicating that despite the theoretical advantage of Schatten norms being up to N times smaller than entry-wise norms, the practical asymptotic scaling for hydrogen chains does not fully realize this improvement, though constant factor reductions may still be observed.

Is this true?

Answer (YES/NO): NO